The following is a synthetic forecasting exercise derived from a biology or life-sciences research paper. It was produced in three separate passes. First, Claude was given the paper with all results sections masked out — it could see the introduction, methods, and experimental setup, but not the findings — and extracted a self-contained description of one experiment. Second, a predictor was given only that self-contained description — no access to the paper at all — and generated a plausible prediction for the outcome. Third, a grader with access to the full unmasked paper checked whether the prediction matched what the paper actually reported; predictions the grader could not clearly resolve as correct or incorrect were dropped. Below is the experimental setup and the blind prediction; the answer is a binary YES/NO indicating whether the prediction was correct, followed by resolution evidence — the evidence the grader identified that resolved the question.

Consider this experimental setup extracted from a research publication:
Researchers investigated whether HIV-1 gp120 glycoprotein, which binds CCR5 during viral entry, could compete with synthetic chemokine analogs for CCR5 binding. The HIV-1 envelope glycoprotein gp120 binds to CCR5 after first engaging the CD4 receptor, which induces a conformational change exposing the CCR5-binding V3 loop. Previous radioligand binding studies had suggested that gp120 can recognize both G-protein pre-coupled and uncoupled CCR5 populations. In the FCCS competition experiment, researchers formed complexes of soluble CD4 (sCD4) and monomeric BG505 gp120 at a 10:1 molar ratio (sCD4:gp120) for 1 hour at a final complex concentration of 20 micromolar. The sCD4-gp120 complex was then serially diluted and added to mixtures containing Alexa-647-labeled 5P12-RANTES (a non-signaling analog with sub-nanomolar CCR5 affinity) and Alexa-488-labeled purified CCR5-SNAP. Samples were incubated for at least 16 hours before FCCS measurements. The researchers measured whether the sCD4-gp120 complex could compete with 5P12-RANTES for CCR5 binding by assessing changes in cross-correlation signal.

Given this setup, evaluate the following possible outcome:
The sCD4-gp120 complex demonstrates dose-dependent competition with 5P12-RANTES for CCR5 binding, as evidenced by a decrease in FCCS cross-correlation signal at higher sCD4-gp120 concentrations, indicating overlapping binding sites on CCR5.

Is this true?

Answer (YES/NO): NO